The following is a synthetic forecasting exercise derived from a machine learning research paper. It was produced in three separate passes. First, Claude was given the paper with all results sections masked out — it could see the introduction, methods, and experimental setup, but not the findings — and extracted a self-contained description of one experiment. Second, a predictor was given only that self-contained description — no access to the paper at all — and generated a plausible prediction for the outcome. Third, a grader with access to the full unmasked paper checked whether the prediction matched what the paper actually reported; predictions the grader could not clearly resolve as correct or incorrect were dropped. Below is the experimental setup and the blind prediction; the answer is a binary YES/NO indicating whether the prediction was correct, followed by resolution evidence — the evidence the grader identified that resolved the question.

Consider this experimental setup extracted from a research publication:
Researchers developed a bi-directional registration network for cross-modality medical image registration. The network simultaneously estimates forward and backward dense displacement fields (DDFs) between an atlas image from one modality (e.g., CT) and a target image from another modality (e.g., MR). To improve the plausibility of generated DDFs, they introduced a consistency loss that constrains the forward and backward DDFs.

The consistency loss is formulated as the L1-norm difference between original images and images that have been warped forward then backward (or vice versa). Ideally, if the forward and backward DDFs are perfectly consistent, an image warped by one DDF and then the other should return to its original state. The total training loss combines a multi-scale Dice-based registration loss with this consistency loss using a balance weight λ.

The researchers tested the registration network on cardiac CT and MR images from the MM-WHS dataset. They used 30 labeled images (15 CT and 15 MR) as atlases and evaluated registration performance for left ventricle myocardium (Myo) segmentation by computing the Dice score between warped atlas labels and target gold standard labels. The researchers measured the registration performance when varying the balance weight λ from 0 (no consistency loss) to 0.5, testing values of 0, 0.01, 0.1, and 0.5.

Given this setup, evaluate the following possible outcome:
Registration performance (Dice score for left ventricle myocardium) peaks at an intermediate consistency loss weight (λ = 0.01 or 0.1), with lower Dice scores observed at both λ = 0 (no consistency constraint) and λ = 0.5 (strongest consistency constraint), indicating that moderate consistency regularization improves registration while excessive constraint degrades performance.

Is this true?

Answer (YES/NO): YES